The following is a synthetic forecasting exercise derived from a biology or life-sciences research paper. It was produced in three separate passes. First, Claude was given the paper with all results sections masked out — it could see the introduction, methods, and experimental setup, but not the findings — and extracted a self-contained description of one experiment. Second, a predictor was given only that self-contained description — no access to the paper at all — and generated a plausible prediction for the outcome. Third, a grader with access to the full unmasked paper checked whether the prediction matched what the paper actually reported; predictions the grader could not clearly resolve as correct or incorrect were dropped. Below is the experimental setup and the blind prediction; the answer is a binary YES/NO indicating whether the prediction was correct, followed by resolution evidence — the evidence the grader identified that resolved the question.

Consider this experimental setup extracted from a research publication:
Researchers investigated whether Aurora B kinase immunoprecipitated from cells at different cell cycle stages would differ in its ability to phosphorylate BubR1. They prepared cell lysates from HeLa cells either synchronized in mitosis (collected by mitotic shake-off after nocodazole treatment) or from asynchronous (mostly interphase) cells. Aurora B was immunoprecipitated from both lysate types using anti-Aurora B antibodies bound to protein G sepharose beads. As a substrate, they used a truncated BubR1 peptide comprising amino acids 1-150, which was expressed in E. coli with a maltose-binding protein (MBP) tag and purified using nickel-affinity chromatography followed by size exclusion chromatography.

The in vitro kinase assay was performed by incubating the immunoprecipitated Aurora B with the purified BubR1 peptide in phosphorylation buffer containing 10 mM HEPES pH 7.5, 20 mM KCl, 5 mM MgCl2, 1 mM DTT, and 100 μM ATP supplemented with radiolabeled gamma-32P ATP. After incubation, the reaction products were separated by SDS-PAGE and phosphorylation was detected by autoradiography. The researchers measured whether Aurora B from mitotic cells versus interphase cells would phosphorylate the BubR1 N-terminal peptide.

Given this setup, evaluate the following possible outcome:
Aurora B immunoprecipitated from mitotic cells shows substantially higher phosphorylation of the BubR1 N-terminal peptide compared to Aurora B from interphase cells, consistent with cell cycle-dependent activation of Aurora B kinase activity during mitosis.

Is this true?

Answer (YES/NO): YES